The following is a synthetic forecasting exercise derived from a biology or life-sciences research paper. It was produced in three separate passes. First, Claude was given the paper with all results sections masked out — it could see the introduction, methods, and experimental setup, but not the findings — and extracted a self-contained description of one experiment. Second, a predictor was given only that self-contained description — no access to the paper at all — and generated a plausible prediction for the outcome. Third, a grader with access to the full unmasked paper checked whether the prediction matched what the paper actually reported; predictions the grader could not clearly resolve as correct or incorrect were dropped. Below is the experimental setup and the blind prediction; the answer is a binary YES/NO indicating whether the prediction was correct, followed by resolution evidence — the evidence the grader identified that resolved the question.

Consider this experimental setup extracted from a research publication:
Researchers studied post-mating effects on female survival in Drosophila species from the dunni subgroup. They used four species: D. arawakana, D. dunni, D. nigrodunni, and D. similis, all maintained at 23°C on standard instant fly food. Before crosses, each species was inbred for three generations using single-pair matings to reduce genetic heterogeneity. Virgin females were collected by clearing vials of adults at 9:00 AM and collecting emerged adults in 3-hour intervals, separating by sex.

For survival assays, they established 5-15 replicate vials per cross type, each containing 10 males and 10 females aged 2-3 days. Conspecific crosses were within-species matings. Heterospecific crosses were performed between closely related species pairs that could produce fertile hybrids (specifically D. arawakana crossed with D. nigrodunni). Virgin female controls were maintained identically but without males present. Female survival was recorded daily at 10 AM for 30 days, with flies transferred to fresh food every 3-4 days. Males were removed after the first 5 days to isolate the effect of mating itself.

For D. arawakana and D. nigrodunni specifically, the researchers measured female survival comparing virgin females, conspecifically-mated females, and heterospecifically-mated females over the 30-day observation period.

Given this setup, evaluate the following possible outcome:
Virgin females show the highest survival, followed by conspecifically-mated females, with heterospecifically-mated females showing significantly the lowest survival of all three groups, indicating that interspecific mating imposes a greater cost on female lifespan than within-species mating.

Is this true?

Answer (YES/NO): NO